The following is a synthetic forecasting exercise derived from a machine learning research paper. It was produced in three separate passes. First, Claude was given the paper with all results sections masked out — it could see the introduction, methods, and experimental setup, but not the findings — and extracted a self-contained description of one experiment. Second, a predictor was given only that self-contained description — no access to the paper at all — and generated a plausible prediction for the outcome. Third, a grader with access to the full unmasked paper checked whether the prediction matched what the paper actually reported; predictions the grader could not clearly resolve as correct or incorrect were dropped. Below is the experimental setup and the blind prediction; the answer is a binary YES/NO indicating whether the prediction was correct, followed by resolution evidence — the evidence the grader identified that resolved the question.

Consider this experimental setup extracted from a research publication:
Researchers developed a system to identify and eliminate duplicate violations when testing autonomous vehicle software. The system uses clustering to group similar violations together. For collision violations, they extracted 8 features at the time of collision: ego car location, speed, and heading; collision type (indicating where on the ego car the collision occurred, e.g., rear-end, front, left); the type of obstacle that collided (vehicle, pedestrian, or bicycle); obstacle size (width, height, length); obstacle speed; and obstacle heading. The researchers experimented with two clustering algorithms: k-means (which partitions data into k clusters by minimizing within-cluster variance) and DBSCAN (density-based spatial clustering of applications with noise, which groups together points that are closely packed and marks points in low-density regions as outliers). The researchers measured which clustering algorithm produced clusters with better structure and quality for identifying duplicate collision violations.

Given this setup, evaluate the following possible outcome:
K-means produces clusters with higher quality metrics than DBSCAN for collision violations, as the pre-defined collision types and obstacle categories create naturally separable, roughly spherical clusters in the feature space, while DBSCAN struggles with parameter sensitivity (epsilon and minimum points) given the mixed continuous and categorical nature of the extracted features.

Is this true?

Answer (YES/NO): NO